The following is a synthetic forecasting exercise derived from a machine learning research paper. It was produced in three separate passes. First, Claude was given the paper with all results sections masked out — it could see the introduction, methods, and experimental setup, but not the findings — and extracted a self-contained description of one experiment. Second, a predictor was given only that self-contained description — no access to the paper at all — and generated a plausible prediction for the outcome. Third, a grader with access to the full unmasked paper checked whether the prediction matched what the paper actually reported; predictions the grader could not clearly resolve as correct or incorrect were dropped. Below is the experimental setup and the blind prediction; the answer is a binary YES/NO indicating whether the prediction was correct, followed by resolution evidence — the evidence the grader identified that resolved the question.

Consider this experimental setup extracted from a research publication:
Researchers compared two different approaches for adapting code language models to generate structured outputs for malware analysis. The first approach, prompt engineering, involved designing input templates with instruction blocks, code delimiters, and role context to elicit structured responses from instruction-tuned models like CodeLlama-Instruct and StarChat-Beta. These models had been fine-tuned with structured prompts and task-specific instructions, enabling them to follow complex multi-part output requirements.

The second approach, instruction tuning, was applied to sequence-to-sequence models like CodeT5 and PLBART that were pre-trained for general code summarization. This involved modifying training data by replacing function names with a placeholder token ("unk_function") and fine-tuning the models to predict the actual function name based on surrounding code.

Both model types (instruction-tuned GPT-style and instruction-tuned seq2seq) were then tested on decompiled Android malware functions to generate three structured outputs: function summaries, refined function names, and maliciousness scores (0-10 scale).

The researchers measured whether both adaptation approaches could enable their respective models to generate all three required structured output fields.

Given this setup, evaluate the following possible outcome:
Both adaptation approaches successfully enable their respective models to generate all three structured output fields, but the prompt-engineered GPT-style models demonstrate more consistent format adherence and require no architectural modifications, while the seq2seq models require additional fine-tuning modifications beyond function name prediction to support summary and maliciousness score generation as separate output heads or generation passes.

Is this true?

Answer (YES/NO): NO